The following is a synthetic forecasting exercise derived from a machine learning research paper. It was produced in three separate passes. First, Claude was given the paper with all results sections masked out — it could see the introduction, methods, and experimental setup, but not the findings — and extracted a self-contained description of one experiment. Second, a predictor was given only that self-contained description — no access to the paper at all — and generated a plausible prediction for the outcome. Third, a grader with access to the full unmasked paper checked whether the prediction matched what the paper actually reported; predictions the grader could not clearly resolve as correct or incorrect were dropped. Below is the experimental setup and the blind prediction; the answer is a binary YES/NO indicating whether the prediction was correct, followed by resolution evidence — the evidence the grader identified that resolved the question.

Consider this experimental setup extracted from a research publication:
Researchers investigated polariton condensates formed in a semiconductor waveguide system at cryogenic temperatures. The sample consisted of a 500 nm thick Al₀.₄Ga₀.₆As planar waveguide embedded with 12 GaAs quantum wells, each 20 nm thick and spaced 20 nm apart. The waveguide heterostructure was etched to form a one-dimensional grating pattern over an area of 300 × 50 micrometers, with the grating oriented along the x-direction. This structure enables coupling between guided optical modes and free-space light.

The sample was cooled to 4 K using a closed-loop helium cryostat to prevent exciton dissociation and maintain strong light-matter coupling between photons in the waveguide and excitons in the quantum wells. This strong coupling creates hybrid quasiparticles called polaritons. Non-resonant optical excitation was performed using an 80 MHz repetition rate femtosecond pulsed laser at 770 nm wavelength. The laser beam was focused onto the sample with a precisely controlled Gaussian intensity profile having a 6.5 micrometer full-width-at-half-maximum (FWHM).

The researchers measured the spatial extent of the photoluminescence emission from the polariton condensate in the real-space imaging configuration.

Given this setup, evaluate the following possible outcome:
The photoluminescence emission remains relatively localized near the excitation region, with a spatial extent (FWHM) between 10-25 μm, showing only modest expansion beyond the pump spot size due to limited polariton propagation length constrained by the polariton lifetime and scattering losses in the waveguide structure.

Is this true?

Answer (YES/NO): YES